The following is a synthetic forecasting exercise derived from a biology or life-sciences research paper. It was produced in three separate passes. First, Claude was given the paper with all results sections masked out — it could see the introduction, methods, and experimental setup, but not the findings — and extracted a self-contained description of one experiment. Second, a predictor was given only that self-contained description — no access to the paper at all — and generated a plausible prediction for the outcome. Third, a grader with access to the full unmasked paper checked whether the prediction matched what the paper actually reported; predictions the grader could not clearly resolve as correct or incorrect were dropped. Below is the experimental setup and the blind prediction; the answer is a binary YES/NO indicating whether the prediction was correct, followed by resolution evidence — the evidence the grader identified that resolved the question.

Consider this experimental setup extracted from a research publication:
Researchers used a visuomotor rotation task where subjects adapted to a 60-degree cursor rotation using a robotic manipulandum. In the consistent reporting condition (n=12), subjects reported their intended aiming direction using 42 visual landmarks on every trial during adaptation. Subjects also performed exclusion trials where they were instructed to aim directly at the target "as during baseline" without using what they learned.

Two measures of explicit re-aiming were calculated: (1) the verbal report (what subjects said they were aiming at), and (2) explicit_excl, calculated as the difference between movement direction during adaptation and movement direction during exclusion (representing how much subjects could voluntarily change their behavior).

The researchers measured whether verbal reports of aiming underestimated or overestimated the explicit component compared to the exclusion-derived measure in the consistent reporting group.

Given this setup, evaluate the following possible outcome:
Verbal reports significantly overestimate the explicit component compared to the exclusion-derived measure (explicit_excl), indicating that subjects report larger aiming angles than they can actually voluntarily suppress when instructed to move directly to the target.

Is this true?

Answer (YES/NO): NO